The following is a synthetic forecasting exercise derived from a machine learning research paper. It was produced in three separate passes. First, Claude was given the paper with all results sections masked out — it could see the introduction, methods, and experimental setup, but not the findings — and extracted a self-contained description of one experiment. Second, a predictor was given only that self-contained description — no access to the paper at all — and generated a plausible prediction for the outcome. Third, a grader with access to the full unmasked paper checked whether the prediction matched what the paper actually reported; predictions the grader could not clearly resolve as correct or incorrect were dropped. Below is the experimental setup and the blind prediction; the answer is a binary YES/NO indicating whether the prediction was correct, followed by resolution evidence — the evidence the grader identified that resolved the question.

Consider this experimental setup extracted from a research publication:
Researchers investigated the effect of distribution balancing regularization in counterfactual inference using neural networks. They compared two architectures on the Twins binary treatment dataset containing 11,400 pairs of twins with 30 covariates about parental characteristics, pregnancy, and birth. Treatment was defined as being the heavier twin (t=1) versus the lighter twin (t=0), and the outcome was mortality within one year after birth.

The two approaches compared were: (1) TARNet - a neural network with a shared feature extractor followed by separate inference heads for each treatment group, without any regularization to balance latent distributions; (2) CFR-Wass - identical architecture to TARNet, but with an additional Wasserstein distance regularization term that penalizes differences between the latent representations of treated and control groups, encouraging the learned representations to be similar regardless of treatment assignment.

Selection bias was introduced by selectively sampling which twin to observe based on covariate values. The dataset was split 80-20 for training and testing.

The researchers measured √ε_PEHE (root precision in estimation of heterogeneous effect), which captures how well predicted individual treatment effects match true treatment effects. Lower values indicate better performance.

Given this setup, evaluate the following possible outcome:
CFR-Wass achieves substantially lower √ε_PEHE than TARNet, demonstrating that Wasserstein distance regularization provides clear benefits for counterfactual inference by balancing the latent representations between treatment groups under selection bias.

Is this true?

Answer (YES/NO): NO